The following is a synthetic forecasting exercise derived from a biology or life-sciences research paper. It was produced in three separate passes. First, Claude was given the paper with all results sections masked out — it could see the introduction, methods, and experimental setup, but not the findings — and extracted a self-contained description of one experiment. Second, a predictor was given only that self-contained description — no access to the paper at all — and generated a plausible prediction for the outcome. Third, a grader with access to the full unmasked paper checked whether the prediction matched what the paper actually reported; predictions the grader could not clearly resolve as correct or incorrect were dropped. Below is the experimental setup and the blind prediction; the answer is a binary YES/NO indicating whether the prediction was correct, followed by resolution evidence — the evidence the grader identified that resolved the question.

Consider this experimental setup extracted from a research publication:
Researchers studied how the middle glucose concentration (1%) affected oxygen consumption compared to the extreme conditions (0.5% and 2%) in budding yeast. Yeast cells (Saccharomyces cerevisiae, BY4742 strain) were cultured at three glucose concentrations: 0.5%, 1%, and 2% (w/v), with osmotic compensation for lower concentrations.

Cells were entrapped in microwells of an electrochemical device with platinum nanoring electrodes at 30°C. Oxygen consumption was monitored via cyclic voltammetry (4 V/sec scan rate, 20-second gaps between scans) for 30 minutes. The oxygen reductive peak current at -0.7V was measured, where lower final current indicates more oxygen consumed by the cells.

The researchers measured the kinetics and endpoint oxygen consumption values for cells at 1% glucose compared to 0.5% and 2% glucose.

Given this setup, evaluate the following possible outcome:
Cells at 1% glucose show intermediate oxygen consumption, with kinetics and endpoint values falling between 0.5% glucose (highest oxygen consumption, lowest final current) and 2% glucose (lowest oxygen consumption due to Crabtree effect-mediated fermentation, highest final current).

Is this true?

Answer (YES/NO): YES